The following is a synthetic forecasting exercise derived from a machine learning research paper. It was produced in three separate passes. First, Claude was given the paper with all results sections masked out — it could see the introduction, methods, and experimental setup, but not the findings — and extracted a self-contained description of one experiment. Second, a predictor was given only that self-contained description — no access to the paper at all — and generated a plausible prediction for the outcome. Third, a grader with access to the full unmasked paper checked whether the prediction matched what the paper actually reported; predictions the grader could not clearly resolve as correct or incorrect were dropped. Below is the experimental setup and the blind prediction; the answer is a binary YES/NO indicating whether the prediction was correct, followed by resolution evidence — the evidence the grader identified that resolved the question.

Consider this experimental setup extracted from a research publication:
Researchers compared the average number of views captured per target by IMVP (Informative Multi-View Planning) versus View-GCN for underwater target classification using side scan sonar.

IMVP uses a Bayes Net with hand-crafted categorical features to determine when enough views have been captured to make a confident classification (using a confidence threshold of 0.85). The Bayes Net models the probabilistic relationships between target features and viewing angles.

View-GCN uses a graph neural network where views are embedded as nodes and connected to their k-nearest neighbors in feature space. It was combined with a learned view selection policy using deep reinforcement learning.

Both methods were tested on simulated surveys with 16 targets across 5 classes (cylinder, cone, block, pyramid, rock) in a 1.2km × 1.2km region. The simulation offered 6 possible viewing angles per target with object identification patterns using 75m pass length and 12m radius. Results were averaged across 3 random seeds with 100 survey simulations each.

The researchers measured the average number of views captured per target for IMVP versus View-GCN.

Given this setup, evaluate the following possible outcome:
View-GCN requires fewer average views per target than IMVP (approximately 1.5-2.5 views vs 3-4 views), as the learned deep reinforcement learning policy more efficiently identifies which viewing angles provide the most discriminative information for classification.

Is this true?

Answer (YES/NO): NO